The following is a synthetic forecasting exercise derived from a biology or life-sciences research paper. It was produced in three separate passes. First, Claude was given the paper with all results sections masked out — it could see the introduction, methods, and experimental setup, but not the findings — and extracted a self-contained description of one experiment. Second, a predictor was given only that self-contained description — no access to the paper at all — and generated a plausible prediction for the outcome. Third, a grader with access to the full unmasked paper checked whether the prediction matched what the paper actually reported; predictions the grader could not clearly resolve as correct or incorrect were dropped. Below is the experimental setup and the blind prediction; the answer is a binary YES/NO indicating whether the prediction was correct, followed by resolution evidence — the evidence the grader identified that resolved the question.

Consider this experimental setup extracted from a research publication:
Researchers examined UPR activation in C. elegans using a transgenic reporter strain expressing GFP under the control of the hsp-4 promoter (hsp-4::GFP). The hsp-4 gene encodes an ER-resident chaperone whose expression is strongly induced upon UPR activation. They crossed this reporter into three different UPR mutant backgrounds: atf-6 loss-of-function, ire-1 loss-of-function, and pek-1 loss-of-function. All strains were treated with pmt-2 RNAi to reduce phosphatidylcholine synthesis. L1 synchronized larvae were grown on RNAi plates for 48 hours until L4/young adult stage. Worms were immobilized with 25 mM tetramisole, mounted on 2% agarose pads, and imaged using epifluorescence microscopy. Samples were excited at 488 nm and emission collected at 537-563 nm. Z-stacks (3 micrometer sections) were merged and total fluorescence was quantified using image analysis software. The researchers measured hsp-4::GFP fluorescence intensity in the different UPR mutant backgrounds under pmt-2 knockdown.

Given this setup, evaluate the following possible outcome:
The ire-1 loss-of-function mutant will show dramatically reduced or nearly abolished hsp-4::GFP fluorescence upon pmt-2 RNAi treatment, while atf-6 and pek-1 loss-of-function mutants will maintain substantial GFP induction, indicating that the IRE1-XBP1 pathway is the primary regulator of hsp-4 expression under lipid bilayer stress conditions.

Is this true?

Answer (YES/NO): YES